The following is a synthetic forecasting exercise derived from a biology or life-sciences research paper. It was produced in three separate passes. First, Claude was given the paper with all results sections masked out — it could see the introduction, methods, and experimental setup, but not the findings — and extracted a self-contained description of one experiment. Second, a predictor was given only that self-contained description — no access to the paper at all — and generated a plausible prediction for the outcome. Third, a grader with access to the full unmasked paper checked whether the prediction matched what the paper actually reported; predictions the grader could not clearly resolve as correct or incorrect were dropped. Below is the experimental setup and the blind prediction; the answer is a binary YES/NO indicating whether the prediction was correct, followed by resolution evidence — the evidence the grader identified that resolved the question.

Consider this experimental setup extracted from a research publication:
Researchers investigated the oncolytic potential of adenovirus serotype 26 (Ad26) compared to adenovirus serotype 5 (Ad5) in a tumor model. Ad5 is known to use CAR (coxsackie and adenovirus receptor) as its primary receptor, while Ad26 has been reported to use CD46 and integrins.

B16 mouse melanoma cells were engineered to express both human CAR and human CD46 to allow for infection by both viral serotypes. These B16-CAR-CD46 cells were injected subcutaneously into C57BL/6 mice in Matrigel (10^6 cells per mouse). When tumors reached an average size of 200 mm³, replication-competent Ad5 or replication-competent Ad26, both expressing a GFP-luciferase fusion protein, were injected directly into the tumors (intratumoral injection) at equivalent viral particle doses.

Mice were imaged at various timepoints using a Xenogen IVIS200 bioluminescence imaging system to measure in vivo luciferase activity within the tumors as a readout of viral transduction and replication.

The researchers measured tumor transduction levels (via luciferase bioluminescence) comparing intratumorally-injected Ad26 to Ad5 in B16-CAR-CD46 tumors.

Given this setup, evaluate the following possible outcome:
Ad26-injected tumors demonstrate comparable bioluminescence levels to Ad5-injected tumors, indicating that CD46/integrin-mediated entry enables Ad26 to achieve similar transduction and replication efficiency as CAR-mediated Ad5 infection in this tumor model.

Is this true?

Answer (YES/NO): NO